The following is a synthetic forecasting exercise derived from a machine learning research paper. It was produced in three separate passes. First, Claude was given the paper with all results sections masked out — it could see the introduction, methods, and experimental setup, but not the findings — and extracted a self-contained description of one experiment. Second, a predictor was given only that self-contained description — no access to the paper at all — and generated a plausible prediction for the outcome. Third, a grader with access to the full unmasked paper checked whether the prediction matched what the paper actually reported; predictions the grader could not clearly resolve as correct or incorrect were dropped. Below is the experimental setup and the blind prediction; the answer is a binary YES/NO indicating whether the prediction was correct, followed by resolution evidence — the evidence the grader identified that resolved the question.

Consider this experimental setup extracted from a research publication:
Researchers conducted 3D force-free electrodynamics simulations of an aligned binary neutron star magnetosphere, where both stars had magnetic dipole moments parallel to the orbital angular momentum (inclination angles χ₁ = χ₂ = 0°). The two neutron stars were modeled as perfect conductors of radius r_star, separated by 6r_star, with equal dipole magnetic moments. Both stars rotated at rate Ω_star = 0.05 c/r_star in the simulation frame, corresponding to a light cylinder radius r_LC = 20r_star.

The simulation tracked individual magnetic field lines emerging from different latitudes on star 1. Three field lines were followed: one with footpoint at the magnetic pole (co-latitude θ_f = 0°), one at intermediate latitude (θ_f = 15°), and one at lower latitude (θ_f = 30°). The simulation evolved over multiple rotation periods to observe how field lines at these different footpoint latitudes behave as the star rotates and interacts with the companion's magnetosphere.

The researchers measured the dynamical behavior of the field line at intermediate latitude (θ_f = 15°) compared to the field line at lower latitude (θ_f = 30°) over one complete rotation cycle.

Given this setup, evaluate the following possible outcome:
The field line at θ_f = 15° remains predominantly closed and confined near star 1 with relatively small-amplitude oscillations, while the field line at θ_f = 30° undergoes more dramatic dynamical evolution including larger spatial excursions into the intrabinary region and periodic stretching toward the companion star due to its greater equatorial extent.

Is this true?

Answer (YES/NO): NO